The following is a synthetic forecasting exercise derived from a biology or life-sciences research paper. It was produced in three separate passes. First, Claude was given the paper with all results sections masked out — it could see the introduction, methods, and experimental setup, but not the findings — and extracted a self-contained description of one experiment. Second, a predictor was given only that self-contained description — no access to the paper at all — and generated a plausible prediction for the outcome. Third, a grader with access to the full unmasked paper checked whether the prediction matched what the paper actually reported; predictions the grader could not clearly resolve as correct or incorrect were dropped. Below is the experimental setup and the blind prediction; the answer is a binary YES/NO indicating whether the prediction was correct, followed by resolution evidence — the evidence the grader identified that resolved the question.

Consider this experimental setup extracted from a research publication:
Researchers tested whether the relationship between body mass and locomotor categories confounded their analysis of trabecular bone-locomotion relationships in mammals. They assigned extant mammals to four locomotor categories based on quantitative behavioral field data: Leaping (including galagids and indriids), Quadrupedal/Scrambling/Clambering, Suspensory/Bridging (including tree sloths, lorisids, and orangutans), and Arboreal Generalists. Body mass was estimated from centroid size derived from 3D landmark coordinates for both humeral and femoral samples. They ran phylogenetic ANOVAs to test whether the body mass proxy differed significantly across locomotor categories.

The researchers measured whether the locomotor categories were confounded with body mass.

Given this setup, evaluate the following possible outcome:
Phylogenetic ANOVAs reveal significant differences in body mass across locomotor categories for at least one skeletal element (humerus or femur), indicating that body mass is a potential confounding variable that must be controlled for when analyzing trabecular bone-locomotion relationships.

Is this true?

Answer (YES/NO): NO